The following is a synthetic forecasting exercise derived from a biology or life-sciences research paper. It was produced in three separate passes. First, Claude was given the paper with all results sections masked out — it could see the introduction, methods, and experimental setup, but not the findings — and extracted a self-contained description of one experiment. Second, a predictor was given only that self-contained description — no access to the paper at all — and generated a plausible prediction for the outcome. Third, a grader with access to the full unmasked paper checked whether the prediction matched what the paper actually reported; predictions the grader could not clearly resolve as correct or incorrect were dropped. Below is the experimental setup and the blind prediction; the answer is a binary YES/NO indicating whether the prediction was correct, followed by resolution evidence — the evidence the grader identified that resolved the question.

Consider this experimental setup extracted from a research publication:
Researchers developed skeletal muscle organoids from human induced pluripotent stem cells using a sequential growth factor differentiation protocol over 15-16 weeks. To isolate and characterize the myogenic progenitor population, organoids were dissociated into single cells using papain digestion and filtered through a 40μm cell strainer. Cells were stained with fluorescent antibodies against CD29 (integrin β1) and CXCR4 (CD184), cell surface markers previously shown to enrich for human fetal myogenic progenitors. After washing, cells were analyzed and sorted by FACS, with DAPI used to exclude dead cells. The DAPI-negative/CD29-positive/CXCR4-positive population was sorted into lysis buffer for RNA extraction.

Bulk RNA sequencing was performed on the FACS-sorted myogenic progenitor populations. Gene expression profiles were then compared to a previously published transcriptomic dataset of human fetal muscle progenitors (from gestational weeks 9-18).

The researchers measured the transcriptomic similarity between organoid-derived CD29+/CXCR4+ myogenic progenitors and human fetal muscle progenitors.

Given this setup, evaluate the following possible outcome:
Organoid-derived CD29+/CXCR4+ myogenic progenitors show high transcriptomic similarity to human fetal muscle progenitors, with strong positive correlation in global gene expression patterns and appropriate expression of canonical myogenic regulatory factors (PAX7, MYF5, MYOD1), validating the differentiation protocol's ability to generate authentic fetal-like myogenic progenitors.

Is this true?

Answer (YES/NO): YES